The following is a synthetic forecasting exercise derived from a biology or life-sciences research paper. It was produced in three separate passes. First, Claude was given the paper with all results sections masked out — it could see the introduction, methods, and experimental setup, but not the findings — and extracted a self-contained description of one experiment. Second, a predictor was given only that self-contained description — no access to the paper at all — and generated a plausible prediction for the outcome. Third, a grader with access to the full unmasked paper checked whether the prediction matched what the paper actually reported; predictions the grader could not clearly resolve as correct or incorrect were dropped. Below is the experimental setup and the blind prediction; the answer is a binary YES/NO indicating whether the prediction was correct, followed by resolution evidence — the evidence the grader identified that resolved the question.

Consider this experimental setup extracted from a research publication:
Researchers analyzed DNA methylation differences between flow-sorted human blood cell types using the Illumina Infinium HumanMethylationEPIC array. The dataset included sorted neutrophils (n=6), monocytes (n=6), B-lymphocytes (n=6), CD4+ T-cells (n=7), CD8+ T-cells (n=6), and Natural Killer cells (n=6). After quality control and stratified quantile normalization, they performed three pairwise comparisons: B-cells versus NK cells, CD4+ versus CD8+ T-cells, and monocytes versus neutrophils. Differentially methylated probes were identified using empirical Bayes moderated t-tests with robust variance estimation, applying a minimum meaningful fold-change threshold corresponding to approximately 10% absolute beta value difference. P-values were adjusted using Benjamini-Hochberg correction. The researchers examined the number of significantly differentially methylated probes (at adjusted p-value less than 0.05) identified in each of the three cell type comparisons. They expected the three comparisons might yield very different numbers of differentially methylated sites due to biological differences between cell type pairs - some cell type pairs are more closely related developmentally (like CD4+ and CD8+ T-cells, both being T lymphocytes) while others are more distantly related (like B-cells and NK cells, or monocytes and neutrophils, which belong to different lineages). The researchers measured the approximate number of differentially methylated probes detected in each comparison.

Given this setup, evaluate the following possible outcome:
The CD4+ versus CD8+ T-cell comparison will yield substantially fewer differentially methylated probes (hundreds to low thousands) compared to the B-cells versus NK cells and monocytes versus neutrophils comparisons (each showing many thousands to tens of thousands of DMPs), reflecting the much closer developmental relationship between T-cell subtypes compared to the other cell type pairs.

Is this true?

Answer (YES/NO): NO